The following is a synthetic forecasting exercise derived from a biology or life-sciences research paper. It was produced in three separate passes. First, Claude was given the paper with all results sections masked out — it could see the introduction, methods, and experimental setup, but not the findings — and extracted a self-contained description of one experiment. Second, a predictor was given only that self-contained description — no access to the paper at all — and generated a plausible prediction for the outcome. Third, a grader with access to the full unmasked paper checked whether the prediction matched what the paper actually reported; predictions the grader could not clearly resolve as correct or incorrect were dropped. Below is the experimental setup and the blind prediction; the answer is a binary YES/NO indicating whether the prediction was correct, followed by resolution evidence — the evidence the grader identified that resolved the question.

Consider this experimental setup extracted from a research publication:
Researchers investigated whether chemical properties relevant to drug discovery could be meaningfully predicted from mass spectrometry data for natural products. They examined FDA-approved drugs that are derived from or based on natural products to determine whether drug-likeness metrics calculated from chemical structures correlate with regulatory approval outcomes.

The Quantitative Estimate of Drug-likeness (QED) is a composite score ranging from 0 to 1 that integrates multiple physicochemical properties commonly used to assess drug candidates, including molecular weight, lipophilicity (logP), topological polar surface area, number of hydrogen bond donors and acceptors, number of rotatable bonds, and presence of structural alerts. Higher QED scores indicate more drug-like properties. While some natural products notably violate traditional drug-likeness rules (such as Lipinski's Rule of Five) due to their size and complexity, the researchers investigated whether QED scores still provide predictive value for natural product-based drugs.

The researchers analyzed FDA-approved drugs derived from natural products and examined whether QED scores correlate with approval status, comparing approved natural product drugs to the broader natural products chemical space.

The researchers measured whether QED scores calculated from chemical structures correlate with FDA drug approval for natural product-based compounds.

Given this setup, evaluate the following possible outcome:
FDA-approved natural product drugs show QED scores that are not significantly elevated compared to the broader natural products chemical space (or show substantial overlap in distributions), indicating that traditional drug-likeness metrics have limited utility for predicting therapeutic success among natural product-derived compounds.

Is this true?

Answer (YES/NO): NO